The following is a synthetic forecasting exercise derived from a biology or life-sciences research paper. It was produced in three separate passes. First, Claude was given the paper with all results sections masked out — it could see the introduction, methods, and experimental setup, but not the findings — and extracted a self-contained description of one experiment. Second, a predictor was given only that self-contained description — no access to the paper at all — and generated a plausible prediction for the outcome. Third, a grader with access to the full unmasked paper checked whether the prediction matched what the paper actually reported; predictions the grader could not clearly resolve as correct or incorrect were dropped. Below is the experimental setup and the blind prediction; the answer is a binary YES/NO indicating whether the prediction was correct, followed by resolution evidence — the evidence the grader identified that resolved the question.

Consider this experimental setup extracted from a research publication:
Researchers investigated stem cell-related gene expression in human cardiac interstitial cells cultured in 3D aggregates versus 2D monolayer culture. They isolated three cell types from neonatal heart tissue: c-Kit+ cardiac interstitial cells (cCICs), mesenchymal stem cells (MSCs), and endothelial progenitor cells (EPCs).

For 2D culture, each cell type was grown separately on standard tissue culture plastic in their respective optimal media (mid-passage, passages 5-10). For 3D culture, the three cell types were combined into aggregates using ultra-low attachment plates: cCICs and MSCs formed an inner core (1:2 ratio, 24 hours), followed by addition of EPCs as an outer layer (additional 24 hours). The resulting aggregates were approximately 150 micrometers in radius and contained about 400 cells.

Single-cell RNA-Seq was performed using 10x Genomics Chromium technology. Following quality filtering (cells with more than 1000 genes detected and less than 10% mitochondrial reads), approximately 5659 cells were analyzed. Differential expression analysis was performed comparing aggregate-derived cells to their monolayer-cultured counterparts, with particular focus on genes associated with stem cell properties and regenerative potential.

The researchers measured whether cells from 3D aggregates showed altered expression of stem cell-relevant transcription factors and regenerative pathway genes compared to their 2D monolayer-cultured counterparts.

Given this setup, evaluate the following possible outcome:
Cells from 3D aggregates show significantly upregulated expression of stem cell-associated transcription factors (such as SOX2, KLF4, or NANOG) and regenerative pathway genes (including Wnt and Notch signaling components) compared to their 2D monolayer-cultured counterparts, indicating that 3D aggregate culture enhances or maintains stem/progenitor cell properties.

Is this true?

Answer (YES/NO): YES